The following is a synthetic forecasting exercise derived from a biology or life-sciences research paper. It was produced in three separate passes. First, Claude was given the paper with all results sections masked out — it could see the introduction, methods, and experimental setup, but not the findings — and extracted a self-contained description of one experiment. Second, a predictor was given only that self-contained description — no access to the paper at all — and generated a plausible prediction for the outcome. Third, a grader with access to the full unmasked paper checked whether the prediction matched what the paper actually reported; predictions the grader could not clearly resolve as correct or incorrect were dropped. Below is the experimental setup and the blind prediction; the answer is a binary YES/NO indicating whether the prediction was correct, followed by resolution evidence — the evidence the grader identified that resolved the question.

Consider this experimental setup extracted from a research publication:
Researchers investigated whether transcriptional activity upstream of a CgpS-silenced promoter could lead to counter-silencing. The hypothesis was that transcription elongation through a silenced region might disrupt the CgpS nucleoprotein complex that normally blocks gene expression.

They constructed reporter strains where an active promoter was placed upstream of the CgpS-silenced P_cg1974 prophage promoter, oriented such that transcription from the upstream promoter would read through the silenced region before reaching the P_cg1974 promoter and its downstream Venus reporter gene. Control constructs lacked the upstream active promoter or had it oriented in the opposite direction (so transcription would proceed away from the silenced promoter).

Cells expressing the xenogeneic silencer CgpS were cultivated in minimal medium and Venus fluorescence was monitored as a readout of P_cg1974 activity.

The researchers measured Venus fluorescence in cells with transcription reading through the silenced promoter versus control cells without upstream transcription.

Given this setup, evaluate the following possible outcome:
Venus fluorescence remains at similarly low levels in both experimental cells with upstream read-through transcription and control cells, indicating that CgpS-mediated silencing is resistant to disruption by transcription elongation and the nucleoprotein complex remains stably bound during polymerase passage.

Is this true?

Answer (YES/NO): NO